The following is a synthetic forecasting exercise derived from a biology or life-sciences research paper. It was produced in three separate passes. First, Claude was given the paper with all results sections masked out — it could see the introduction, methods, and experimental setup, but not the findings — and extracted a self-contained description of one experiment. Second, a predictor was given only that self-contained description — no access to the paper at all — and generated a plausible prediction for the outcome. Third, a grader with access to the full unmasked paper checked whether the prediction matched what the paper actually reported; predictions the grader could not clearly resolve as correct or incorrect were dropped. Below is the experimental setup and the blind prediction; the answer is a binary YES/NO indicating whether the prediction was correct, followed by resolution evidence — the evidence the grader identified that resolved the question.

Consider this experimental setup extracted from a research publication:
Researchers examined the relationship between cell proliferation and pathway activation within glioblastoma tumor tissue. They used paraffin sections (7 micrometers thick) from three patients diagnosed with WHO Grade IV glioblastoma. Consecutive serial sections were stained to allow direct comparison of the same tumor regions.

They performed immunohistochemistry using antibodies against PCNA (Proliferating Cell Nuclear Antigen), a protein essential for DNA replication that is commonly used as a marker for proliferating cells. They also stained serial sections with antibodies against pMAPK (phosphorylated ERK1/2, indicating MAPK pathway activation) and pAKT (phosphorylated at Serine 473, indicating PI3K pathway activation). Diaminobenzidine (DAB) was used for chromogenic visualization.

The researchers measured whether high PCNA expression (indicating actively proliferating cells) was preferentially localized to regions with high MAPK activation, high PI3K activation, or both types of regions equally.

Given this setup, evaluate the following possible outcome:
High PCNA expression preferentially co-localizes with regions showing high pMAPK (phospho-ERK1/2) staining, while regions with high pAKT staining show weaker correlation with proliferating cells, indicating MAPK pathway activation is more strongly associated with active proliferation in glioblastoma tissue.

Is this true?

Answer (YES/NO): YES